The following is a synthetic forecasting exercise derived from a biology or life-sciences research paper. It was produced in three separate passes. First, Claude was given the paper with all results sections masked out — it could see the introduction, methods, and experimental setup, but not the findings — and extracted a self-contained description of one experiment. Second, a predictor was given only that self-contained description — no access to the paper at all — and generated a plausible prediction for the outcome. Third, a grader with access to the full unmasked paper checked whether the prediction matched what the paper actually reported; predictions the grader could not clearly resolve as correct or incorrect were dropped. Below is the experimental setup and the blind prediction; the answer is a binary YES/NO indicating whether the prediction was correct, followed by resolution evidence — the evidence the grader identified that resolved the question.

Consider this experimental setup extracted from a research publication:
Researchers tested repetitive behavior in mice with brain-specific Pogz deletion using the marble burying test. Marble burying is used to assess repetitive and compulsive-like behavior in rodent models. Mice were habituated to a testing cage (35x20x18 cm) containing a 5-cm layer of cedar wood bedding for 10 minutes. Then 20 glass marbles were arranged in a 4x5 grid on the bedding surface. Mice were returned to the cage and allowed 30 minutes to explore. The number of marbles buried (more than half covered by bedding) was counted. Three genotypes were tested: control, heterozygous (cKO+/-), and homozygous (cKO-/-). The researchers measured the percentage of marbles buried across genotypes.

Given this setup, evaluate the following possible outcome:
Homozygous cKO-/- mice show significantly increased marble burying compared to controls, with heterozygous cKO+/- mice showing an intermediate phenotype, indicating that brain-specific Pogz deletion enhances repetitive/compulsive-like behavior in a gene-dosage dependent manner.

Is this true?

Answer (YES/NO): NO